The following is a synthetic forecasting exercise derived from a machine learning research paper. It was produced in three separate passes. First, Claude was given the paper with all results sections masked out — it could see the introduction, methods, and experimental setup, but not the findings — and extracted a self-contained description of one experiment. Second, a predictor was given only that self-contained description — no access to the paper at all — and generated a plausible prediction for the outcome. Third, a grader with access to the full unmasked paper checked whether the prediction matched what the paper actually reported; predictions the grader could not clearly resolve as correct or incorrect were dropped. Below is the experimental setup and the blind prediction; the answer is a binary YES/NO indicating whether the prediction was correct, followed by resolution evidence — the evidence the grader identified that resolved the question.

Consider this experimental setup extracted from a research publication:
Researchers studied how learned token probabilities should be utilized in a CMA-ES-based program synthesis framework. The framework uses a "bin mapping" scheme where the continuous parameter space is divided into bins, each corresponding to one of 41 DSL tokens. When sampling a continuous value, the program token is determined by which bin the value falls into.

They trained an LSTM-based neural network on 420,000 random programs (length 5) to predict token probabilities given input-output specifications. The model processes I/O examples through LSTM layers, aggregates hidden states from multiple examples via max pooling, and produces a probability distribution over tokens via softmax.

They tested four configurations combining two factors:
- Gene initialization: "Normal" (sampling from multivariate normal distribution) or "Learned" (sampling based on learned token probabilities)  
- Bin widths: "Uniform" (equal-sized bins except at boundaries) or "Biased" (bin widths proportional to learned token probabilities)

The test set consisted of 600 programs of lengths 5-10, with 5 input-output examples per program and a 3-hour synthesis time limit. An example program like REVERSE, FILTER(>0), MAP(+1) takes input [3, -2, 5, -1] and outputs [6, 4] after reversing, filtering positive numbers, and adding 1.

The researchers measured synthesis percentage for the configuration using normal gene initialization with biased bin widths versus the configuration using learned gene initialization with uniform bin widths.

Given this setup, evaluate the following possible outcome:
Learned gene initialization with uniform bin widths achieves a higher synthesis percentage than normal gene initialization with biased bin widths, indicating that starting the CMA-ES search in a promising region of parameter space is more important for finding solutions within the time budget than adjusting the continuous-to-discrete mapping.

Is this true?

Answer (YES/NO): NO